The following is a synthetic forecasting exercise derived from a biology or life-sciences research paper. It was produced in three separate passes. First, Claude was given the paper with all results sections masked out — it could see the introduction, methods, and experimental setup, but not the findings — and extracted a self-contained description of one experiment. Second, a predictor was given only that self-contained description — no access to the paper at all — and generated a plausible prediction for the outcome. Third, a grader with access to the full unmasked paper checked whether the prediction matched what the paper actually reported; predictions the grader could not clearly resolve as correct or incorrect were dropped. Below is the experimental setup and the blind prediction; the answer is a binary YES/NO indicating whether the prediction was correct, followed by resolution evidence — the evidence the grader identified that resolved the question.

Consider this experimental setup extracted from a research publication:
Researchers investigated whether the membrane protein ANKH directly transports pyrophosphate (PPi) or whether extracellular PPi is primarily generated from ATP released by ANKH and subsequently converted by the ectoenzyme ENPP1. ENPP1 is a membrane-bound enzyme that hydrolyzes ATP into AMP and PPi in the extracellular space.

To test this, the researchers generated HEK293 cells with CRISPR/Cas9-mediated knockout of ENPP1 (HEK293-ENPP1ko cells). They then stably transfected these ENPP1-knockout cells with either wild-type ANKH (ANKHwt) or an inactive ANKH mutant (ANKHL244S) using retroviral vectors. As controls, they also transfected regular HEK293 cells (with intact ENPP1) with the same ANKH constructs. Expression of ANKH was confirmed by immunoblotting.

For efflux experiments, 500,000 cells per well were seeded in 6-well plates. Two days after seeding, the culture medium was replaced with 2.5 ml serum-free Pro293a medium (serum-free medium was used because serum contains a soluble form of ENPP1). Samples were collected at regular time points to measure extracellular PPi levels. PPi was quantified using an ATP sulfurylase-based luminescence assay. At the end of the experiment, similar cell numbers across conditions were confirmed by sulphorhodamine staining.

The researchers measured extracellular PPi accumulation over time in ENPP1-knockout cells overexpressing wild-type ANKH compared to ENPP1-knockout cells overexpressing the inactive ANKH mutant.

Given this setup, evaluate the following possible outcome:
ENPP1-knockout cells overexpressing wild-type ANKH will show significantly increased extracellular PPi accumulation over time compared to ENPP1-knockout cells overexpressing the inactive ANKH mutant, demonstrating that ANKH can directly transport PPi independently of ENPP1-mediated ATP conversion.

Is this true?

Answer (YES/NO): NO